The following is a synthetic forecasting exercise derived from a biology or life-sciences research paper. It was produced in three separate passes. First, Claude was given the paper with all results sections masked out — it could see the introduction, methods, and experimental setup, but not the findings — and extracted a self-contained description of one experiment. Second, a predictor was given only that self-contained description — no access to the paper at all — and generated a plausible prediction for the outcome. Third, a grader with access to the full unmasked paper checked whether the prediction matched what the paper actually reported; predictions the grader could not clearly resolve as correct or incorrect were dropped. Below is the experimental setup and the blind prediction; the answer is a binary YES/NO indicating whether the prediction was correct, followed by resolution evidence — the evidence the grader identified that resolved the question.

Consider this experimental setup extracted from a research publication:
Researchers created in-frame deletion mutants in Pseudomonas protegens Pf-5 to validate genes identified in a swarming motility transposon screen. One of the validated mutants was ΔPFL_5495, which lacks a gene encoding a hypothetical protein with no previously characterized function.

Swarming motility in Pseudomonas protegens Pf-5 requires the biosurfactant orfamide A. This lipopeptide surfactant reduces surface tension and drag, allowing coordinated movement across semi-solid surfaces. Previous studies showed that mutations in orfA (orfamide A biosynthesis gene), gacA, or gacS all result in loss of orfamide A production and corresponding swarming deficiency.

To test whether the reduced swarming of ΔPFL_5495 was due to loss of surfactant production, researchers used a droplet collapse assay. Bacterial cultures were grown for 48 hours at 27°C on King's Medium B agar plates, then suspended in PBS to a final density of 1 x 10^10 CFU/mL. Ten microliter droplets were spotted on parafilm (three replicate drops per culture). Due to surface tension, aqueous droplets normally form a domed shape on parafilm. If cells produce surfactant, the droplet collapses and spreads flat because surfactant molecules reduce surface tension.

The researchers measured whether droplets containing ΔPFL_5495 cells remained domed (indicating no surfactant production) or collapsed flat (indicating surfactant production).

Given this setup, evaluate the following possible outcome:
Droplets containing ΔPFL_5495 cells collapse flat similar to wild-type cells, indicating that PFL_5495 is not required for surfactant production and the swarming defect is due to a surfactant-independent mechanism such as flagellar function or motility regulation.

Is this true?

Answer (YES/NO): YES